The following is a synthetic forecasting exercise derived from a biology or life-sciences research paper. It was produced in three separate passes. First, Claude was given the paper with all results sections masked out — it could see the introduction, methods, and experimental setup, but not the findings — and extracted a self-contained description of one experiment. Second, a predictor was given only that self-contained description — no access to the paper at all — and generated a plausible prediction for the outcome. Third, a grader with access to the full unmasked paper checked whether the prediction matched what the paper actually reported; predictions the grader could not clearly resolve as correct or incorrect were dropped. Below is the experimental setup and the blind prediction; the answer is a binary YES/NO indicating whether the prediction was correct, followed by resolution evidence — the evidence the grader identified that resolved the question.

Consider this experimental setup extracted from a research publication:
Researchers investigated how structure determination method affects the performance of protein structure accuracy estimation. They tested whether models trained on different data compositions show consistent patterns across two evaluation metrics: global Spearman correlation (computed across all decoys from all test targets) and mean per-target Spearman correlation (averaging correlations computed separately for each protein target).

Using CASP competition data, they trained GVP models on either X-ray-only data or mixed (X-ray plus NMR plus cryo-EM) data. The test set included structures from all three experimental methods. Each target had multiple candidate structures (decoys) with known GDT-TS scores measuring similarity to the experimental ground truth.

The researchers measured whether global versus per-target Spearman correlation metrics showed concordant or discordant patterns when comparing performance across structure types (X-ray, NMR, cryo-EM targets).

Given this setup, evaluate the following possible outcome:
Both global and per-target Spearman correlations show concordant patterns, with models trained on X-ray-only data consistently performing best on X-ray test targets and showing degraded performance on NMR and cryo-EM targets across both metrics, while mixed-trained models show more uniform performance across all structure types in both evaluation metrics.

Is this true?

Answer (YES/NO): NO